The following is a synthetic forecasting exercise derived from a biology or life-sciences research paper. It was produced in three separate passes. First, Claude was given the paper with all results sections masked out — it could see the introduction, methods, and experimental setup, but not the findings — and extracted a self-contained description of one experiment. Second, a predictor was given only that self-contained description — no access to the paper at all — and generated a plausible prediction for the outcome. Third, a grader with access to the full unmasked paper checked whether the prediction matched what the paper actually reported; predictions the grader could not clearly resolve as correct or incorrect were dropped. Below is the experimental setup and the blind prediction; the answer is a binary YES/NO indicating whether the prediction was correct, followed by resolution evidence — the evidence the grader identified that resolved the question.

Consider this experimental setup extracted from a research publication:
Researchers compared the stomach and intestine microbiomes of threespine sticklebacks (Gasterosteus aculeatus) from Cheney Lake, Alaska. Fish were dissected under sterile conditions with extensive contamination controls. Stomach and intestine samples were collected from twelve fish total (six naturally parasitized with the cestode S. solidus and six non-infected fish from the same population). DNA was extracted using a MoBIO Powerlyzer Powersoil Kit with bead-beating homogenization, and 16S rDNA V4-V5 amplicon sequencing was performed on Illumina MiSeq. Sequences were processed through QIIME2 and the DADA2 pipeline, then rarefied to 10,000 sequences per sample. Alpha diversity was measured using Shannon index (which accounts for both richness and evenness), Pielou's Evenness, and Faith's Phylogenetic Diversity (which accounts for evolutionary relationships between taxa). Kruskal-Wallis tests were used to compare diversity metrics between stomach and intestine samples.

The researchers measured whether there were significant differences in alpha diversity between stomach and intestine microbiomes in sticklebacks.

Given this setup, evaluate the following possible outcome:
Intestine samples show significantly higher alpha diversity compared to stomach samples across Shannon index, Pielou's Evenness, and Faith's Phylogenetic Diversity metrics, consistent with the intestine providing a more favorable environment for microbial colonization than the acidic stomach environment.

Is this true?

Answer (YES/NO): NO